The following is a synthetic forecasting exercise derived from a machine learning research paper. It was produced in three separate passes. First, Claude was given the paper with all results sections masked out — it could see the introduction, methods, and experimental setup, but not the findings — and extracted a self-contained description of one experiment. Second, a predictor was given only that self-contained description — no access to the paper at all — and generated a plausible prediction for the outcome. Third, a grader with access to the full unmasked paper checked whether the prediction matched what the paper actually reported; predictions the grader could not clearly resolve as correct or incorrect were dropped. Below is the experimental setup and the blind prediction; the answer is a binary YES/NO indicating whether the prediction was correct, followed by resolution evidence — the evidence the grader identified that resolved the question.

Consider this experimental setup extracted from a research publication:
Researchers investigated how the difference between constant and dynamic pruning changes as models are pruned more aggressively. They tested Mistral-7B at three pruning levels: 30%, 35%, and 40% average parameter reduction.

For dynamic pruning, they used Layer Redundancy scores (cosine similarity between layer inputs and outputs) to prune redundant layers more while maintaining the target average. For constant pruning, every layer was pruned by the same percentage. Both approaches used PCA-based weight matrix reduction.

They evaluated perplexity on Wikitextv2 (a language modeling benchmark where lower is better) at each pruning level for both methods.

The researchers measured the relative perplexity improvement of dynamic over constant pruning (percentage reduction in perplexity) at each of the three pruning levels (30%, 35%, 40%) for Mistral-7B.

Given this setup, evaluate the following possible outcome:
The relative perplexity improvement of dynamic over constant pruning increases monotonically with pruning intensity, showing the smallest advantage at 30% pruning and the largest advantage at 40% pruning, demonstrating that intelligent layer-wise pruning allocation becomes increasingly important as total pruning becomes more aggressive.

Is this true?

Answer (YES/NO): YES